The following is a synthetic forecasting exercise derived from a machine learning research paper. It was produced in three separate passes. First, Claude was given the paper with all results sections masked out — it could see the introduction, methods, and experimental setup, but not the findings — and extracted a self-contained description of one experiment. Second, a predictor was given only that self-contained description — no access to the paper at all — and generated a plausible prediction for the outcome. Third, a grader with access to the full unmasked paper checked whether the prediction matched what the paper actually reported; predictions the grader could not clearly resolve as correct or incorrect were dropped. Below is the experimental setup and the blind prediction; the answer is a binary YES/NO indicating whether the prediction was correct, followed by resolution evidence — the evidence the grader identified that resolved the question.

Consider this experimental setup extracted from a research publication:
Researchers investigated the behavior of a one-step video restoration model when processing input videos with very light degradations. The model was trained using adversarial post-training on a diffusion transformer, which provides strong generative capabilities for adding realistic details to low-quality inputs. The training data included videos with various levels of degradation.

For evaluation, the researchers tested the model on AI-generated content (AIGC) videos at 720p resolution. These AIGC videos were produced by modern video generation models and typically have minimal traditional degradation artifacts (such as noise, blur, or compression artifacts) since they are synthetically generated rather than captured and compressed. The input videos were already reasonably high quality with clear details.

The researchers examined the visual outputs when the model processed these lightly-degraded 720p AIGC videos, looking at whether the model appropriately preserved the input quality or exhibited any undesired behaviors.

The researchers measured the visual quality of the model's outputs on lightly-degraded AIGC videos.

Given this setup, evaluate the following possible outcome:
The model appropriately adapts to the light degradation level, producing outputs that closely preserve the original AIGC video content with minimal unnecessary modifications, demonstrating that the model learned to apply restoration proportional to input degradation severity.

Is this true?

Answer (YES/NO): NO